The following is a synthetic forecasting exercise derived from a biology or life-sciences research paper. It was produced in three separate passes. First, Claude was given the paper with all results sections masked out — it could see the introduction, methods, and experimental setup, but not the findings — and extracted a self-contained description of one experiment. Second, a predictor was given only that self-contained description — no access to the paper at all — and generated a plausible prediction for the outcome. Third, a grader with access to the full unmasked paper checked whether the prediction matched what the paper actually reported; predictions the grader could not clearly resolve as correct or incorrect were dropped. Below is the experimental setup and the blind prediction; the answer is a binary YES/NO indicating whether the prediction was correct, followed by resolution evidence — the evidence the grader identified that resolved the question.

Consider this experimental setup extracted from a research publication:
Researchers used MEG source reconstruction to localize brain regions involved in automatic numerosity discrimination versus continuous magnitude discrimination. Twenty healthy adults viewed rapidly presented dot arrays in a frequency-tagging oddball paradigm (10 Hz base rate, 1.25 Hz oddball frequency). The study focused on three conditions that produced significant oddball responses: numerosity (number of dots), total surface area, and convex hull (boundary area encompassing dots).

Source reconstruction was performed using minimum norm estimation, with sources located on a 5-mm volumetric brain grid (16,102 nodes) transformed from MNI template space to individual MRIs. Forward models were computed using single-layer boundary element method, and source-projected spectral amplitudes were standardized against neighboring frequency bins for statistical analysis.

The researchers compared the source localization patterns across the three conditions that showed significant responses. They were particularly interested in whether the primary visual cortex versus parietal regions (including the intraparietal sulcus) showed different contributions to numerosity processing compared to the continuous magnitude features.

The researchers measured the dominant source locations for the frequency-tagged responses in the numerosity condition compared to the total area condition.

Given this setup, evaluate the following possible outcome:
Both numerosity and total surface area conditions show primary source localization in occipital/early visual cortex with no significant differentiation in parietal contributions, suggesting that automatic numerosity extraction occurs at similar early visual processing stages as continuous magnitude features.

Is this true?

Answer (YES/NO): NO